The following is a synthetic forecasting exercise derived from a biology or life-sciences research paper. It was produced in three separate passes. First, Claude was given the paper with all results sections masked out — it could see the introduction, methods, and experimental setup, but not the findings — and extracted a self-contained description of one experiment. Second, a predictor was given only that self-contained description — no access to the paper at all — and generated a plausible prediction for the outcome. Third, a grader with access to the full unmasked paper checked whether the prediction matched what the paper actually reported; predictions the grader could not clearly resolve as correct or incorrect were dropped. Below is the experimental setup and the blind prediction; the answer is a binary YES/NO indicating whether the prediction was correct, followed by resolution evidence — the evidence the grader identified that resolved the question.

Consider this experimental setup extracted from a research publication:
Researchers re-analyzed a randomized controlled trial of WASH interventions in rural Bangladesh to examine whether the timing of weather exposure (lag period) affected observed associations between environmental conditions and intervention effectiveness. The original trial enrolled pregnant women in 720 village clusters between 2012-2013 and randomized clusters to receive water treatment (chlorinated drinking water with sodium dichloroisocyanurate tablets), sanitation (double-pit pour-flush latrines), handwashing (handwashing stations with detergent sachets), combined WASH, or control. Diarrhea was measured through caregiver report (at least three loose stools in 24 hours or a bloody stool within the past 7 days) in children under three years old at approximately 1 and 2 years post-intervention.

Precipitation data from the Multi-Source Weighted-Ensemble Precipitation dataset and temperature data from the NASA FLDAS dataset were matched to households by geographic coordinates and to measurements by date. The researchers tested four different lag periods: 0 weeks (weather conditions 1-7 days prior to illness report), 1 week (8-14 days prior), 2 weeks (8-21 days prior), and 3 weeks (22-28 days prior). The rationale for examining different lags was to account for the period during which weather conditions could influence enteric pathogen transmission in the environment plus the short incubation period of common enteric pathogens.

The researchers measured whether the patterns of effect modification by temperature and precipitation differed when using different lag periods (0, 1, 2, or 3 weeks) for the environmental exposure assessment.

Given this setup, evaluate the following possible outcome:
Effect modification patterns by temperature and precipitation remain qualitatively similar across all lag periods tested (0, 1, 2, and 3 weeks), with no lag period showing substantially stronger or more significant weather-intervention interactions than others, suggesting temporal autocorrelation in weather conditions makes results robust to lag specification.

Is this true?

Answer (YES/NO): YES